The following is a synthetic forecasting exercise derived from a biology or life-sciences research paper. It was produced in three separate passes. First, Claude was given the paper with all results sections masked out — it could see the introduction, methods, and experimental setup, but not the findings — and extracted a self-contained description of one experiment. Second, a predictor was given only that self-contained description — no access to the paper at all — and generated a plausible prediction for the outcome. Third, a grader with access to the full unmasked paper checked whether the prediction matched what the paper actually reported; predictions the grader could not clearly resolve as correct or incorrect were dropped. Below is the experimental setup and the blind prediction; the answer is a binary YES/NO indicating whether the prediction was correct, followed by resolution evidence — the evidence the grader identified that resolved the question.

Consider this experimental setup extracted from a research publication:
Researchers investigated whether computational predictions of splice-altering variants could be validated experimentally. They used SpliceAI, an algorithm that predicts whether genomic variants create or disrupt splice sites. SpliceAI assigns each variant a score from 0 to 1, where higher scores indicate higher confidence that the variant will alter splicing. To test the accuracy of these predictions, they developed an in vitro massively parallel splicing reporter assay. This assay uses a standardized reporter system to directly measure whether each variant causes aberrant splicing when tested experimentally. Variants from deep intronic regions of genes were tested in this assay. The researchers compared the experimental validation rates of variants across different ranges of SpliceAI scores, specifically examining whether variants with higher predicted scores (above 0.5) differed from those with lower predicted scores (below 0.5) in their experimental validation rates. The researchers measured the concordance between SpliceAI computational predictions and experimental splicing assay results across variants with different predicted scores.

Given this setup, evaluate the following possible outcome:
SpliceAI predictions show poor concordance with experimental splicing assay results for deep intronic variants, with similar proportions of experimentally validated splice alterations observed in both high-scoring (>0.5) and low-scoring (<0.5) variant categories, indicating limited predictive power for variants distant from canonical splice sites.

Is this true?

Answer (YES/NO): NO